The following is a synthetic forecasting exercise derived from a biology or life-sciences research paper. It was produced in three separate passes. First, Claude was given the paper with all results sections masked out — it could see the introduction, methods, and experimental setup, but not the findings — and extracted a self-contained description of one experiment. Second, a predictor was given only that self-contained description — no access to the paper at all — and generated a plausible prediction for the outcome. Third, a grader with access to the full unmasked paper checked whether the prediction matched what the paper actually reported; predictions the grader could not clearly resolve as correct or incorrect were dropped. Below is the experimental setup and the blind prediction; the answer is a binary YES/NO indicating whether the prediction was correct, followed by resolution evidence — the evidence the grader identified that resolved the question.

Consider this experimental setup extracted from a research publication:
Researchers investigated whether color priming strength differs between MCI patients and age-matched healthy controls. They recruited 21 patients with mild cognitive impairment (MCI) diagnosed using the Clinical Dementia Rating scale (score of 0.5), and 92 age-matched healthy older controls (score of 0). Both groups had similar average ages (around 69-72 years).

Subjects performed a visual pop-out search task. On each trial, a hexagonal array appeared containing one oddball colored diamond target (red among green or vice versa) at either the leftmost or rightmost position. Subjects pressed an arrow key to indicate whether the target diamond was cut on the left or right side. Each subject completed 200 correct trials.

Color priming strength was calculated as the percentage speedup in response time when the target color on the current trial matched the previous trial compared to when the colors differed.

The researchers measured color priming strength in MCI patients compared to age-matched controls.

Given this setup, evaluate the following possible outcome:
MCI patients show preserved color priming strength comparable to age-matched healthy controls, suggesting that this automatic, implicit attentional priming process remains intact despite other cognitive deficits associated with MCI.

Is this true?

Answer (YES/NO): YES